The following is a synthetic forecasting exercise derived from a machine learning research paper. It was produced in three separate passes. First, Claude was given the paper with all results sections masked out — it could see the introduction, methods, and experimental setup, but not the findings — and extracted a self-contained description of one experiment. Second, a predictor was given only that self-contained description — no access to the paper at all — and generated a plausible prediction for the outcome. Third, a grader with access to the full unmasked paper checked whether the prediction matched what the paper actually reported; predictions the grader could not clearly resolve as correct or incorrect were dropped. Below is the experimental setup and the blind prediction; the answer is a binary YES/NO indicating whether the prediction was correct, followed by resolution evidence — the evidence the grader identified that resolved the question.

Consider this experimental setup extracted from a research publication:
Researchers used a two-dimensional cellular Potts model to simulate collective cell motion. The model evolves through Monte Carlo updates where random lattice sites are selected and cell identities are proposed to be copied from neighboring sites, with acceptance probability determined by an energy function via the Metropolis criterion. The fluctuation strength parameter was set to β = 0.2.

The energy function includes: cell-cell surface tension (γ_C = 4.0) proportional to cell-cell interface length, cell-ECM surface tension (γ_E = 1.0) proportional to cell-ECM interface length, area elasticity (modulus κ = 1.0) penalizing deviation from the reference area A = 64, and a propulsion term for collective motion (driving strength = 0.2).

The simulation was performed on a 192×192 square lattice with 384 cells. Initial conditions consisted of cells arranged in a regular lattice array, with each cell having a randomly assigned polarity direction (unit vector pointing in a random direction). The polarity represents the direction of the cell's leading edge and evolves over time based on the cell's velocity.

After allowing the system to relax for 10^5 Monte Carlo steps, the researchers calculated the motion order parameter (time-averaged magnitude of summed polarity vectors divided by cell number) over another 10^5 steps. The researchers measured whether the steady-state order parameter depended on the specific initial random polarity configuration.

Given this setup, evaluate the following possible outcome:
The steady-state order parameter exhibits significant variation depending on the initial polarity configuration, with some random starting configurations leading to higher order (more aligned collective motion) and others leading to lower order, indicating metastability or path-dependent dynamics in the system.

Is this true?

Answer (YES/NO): NO